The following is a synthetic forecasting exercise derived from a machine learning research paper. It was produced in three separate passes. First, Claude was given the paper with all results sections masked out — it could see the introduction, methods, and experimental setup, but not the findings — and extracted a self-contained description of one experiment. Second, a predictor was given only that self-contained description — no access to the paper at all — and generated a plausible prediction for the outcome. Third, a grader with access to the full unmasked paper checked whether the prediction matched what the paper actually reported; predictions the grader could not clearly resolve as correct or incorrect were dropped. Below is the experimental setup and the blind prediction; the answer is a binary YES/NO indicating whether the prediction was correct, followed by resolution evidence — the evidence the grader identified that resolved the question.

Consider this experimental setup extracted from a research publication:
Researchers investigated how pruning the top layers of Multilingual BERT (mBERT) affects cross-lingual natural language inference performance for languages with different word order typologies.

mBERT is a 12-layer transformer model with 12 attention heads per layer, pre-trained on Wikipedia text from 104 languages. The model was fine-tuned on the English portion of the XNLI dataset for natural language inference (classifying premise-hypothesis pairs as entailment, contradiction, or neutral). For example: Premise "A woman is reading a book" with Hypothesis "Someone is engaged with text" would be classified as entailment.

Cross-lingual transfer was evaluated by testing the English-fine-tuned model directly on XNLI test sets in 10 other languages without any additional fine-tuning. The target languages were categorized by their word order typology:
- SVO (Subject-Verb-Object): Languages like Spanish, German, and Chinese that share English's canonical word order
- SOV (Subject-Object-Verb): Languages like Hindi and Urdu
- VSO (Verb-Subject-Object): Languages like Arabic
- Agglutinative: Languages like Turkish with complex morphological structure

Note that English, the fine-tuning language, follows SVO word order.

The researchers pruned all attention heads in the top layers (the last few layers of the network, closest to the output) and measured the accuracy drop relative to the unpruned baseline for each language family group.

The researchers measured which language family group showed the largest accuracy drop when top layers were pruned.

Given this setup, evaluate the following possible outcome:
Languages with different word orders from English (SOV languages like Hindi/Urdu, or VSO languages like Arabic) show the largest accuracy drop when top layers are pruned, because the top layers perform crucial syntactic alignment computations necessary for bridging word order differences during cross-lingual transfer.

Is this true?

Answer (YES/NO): NO